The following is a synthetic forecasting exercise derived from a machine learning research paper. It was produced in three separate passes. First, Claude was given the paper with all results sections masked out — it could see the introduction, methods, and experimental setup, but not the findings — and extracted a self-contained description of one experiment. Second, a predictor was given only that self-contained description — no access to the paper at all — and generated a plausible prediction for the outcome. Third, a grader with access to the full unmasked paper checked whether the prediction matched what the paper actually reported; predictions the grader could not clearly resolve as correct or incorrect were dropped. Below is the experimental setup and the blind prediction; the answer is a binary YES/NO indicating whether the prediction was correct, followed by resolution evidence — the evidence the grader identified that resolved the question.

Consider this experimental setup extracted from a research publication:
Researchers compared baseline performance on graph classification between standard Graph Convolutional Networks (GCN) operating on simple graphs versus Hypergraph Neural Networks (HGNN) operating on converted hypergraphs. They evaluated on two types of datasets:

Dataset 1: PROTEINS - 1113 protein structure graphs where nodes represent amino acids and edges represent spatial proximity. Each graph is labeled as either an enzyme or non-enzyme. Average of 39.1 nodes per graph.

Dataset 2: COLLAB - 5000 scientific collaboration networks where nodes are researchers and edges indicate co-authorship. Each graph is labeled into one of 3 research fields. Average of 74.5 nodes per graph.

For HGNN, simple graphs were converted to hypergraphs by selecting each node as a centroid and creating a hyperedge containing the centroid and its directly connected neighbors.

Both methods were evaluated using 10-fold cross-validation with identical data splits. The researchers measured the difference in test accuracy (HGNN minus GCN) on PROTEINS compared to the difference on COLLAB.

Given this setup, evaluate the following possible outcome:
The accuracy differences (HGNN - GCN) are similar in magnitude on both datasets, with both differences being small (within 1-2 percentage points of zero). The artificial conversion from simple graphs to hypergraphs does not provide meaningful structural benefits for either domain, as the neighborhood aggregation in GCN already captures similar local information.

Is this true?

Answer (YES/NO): NO